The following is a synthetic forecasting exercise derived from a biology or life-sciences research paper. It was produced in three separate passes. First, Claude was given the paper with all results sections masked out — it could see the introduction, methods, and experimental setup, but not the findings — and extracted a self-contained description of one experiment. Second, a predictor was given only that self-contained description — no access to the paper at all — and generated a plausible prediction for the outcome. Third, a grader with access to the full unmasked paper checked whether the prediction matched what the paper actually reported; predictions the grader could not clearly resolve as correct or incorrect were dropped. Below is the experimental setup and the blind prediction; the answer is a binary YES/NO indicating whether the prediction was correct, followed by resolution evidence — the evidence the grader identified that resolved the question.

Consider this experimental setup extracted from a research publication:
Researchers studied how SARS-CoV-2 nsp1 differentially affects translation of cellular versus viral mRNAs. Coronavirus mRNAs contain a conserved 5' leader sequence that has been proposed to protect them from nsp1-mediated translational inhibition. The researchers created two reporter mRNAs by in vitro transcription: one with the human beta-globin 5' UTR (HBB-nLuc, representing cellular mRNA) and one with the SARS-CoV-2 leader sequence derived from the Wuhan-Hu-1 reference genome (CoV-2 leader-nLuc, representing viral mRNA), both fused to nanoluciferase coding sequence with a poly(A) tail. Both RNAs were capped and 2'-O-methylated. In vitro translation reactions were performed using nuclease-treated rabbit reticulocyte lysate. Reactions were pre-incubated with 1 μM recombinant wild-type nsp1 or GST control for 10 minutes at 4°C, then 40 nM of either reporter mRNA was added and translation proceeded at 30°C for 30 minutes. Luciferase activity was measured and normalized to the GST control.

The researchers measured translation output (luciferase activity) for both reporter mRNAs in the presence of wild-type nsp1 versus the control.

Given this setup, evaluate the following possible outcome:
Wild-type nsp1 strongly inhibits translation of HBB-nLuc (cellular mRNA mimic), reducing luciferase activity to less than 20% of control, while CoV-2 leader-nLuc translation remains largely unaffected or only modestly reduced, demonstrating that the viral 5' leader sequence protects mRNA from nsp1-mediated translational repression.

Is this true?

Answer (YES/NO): YES